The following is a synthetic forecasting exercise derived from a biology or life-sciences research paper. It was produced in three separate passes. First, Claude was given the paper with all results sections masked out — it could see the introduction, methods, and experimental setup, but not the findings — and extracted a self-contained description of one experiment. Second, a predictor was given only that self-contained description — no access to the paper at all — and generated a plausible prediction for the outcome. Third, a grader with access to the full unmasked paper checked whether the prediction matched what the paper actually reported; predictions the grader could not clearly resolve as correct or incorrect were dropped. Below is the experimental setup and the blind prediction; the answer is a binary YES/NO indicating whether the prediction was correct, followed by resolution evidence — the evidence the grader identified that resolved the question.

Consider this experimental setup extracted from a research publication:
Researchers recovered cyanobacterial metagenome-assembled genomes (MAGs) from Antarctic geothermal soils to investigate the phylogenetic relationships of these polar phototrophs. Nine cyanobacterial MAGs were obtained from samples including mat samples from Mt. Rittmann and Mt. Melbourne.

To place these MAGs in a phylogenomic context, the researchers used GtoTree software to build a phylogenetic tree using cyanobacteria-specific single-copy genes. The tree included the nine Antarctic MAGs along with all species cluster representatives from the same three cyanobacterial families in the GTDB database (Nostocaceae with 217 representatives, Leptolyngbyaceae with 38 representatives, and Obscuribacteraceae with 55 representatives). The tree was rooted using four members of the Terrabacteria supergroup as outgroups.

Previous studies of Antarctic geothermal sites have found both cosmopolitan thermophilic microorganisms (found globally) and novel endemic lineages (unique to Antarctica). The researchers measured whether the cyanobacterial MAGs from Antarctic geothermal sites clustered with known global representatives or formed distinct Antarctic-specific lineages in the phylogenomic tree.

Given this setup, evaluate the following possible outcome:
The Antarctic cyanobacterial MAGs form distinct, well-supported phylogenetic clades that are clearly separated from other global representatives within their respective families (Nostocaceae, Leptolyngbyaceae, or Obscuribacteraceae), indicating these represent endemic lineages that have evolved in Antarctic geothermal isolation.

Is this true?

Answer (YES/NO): NO